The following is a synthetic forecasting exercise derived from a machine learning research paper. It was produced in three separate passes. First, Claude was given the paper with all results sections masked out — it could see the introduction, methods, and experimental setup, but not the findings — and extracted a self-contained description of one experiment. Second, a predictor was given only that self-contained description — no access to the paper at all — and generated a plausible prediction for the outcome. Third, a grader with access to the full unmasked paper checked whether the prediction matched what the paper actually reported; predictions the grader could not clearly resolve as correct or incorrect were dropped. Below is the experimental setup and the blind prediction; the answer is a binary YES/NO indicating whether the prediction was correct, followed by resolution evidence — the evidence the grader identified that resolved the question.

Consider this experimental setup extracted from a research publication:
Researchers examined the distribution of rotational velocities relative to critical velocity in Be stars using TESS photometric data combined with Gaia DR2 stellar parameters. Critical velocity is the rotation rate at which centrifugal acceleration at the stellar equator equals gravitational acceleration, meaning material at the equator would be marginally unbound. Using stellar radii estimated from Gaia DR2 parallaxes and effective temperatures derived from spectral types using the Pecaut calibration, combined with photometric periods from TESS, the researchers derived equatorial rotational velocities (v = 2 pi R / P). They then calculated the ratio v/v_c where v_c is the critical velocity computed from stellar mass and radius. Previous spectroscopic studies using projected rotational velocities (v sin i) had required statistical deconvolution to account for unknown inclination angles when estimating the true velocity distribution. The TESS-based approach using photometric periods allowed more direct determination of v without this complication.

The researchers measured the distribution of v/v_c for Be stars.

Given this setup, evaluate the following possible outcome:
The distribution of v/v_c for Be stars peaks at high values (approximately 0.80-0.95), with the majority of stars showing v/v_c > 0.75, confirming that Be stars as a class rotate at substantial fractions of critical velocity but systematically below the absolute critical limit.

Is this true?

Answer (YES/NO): NO